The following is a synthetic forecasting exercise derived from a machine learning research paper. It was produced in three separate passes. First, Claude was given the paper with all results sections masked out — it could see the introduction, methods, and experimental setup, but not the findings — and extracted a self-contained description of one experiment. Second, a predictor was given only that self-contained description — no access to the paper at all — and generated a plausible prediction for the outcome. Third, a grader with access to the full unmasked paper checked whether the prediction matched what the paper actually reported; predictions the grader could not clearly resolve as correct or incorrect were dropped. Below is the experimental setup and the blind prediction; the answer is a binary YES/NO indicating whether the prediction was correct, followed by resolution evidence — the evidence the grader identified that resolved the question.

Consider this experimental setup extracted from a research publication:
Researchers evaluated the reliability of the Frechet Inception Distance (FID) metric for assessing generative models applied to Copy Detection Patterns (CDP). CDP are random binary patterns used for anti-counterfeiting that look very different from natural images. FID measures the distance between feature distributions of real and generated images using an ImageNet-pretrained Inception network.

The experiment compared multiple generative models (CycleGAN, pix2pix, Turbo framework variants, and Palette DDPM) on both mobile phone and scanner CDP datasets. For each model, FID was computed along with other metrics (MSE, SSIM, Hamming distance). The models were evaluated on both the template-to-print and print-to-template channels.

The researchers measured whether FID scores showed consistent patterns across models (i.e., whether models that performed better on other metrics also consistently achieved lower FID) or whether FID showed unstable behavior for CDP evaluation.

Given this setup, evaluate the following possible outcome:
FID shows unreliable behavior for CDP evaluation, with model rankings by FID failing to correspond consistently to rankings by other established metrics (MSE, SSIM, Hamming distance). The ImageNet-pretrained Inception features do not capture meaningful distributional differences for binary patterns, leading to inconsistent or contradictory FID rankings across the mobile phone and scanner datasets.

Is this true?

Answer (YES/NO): YES